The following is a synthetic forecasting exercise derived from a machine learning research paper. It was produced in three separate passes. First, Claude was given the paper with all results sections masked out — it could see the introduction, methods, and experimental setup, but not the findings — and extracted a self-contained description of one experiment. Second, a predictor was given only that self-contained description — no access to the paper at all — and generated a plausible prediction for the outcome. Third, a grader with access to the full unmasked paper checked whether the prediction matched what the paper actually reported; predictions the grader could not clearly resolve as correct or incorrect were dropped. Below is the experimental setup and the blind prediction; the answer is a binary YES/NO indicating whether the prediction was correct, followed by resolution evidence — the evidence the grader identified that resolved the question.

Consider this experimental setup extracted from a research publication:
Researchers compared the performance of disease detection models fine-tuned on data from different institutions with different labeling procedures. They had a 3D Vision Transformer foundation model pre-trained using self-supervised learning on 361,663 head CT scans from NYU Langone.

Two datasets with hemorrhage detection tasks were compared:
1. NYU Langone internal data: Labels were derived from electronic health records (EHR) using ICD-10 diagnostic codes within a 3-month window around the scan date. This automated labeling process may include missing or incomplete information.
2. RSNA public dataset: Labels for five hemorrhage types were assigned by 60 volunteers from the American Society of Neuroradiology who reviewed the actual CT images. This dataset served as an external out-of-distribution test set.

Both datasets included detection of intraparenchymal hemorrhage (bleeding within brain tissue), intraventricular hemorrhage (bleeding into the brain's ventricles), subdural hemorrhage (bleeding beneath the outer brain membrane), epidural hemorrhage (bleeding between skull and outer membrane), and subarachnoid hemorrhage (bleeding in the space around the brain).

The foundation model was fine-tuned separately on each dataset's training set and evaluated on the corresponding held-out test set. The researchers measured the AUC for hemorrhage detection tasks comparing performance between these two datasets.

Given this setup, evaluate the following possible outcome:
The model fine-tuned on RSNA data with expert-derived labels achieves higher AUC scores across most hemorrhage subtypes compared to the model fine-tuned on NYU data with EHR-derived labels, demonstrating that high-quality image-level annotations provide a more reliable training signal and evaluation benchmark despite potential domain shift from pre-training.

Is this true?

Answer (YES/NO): YES